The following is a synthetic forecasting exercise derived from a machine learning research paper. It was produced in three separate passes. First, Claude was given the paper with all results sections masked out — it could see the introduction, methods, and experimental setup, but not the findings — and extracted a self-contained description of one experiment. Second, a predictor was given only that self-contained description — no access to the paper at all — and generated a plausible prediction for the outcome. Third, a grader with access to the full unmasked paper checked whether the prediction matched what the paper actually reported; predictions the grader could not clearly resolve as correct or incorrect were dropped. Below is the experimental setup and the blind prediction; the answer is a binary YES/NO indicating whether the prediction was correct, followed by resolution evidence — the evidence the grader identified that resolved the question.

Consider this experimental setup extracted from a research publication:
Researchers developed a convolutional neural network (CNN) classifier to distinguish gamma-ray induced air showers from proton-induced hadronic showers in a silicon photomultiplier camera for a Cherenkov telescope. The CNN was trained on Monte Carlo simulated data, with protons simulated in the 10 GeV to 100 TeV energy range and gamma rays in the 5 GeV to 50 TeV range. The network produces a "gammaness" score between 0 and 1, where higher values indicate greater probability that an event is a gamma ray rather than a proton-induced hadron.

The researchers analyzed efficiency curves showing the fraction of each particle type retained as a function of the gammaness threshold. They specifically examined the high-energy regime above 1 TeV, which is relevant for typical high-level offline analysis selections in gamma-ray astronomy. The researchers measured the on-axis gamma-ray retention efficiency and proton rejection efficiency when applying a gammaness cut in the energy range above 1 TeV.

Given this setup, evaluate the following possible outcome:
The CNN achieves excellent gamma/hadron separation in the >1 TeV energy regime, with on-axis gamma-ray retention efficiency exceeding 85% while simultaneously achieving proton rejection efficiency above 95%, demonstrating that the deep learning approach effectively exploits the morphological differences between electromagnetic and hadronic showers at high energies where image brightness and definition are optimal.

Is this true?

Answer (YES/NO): NO